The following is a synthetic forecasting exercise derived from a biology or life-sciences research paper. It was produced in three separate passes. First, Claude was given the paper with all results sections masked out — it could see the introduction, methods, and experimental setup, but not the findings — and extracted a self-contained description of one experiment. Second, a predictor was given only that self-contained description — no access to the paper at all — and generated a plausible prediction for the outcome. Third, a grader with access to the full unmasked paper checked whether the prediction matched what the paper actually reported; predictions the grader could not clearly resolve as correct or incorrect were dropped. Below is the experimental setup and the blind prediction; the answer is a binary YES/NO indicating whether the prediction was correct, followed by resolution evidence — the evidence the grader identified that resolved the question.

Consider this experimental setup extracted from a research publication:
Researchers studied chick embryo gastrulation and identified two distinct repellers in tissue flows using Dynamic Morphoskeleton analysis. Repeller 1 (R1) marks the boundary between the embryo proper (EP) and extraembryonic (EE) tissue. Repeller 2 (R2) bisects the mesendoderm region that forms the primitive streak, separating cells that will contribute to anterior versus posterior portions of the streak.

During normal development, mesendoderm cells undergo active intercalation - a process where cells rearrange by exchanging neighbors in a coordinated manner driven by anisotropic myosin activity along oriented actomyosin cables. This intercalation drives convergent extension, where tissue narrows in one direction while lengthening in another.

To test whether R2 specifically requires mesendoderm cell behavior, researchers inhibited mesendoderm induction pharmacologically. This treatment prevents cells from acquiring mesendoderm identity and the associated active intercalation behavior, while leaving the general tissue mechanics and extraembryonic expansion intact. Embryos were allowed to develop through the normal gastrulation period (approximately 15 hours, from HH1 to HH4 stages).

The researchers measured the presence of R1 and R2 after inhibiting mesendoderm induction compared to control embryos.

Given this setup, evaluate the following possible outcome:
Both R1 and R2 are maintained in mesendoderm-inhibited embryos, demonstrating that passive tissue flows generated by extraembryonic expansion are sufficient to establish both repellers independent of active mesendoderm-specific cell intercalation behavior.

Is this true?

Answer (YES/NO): NO